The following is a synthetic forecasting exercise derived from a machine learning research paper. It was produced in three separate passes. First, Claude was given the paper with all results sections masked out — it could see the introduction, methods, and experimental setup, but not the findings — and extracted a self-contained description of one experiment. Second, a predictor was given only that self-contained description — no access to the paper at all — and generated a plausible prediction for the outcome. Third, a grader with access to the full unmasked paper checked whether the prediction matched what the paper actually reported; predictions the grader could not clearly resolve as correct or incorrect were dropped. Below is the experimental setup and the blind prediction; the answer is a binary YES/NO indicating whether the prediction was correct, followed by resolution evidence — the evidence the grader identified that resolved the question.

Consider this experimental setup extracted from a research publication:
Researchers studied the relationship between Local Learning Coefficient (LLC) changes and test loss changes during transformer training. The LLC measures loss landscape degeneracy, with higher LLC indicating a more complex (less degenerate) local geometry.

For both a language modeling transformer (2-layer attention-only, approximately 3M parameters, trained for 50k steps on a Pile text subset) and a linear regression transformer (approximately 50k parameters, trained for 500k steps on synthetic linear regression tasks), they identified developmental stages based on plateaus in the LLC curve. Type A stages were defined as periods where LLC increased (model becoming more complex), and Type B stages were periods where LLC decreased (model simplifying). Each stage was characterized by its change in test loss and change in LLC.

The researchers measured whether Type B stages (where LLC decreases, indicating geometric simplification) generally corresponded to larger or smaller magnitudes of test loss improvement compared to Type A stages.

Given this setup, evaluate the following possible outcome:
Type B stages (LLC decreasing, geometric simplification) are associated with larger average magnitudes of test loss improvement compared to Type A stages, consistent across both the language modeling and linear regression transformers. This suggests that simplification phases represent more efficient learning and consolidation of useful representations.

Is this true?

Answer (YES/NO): NO